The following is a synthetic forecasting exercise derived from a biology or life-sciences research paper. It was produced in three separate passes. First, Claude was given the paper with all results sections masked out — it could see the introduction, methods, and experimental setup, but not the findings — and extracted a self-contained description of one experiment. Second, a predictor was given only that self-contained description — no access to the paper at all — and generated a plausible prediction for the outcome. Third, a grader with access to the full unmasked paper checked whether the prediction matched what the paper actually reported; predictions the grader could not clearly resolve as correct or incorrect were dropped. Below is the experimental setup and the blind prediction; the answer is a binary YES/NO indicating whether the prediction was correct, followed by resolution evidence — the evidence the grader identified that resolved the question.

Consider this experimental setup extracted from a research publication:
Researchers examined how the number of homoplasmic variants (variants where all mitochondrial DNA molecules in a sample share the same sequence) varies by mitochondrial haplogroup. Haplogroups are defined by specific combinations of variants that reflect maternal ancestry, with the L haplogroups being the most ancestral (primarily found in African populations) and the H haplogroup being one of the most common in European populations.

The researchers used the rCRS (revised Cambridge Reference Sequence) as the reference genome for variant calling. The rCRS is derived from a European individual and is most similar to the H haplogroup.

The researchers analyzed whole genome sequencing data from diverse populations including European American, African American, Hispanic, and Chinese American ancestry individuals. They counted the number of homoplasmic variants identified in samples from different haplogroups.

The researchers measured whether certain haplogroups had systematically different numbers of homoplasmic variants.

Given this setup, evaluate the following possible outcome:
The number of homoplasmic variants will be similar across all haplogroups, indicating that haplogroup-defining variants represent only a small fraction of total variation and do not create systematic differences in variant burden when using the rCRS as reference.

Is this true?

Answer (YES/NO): NO